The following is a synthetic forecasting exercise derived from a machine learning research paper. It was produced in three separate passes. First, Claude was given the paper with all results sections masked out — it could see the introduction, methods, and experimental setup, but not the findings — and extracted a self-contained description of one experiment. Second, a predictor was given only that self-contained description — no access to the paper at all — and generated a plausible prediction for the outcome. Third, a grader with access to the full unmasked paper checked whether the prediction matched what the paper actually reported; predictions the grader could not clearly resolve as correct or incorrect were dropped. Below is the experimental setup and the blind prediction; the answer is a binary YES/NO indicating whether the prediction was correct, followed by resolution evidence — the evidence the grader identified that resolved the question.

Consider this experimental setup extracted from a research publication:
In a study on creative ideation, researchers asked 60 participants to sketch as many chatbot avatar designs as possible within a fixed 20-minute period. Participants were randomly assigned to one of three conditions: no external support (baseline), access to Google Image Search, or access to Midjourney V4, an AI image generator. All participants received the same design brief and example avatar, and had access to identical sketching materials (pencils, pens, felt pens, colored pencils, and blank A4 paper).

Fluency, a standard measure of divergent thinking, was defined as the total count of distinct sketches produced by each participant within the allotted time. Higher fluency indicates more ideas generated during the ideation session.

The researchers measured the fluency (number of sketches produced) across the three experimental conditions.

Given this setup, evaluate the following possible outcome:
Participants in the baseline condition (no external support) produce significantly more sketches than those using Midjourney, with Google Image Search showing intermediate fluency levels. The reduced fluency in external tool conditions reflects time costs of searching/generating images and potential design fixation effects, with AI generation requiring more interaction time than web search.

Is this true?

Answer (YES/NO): NO